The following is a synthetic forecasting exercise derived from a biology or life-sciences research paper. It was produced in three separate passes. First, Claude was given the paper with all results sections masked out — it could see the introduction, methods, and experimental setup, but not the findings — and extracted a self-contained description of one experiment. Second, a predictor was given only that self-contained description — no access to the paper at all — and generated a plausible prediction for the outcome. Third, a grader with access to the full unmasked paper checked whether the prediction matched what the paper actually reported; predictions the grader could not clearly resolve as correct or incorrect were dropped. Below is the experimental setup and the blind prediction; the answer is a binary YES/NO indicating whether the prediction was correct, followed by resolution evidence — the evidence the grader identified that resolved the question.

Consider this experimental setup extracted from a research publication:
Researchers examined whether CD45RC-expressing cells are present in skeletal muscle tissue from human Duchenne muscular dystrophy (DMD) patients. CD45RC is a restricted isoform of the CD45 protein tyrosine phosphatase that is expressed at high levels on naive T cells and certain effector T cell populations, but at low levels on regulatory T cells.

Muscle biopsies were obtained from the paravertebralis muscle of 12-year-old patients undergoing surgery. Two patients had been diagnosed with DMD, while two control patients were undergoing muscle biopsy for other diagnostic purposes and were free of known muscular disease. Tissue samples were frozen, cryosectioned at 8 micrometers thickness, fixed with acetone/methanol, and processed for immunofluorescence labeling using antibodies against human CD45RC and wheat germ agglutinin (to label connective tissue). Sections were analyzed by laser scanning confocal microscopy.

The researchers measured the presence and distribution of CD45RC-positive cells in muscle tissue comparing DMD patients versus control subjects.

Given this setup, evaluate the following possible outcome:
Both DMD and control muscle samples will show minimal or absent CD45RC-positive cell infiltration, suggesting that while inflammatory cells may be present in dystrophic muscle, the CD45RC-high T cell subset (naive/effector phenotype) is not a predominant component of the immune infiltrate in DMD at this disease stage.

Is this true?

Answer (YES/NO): NO